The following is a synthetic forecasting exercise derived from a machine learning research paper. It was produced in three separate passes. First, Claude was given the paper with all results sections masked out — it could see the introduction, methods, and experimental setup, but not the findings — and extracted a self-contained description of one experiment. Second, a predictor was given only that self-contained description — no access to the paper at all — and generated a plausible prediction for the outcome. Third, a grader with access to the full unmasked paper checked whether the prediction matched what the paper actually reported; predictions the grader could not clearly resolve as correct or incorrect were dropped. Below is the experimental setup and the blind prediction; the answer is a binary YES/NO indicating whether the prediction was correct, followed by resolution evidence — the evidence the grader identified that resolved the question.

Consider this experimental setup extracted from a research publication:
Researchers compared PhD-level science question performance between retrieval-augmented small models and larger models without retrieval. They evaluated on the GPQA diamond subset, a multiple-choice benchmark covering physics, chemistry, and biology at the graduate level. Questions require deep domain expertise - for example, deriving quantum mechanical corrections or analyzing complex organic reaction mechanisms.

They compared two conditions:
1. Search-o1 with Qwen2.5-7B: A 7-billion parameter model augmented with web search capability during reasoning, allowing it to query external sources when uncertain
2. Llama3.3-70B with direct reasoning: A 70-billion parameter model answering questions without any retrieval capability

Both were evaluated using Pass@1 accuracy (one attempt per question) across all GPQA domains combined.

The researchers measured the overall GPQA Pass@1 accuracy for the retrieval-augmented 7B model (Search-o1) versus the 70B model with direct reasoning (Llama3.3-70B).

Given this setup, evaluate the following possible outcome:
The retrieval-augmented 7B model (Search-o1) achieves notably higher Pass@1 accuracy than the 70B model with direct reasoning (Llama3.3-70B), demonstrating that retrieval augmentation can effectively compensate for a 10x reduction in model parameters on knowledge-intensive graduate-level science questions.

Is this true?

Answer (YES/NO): NO